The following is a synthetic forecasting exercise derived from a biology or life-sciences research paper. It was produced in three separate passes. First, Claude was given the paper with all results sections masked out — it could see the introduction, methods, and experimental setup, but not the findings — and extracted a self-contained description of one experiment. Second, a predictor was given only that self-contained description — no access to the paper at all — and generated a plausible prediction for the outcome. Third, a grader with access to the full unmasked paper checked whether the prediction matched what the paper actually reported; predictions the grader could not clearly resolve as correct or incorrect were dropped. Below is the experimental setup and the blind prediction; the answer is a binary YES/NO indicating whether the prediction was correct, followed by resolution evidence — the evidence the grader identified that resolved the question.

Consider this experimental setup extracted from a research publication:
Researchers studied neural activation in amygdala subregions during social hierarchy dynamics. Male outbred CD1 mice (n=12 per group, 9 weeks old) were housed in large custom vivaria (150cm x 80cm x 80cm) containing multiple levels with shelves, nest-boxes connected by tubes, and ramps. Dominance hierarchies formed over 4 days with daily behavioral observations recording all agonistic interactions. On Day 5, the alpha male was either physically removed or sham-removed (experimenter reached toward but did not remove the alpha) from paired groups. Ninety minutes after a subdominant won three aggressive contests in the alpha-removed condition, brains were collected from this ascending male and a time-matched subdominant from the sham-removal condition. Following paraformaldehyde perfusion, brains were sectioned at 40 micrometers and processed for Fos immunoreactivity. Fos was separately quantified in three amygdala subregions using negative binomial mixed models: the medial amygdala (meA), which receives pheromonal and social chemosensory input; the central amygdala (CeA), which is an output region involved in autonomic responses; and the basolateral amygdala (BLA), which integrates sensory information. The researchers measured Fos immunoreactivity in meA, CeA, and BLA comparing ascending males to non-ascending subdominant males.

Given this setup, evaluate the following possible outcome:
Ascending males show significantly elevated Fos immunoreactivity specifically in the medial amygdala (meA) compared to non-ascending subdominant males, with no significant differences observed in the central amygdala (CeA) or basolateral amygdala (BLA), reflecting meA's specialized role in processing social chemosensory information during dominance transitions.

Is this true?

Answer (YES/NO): NO